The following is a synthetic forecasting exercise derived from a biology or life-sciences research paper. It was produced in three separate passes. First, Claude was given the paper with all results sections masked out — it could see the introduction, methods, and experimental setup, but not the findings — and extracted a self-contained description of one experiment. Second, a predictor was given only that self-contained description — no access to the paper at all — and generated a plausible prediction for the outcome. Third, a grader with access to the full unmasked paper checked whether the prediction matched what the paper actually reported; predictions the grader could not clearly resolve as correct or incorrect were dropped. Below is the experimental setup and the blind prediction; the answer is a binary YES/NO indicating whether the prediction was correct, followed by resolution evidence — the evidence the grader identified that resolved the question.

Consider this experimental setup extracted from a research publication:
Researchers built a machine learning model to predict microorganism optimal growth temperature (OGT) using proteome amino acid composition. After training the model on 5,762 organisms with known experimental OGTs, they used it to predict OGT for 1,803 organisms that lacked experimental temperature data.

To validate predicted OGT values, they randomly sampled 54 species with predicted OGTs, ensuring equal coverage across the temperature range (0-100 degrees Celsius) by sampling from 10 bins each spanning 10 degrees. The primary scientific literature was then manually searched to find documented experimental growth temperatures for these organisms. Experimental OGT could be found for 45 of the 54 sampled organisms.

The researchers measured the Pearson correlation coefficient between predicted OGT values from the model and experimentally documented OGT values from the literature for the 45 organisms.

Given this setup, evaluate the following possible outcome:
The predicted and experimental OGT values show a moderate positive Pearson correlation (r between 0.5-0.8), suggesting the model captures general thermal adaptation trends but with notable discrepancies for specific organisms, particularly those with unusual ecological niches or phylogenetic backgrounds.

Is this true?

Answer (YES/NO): NO